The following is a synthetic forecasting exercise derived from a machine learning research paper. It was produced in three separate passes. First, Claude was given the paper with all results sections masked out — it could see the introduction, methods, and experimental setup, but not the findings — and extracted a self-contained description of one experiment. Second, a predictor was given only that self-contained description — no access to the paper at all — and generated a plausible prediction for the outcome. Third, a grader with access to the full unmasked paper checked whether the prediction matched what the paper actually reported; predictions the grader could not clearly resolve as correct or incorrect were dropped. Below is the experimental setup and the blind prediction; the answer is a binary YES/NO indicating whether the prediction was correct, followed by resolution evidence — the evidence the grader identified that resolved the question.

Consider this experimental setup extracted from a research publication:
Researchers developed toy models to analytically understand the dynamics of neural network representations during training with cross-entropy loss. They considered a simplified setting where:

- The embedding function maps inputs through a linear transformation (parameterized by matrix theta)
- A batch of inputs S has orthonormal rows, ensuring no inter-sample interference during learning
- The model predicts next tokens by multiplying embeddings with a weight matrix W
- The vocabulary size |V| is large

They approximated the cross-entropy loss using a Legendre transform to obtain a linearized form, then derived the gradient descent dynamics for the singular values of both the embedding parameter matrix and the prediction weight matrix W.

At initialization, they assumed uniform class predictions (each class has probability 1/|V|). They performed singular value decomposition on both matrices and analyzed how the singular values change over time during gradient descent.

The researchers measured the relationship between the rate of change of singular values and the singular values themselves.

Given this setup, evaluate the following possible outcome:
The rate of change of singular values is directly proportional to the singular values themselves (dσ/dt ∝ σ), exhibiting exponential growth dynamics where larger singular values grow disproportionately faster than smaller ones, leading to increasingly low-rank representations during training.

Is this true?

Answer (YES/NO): NO